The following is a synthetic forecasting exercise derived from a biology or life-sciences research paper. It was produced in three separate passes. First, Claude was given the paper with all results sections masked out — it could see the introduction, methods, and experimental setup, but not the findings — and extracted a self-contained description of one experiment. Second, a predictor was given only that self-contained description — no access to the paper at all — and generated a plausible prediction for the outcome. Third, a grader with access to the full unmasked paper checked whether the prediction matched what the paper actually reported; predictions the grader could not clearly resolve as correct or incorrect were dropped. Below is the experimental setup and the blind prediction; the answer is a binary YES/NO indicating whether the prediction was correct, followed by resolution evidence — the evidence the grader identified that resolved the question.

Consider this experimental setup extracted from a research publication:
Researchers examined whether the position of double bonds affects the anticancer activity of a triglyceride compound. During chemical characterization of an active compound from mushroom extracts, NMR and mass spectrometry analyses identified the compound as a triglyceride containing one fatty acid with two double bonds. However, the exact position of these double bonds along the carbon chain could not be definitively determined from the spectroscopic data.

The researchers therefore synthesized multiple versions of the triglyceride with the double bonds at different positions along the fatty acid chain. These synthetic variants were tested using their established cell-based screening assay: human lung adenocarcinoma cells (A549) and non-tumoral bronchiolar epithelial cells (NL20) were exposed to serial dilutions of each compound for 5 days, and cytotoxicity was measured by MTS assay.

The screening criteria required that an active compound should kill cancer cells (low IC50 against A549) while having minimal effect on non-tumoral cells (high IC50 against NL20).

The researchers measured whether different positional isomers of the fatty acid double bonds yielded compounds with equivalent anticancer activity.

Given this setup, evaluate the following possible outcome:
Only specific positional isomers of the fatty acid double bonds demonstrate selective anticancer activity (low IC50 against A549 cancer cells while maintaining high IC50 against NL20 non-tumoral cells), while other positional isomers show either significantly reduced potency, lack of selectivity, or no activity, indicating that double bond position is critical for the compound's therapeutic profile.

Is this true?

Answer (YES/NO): YES